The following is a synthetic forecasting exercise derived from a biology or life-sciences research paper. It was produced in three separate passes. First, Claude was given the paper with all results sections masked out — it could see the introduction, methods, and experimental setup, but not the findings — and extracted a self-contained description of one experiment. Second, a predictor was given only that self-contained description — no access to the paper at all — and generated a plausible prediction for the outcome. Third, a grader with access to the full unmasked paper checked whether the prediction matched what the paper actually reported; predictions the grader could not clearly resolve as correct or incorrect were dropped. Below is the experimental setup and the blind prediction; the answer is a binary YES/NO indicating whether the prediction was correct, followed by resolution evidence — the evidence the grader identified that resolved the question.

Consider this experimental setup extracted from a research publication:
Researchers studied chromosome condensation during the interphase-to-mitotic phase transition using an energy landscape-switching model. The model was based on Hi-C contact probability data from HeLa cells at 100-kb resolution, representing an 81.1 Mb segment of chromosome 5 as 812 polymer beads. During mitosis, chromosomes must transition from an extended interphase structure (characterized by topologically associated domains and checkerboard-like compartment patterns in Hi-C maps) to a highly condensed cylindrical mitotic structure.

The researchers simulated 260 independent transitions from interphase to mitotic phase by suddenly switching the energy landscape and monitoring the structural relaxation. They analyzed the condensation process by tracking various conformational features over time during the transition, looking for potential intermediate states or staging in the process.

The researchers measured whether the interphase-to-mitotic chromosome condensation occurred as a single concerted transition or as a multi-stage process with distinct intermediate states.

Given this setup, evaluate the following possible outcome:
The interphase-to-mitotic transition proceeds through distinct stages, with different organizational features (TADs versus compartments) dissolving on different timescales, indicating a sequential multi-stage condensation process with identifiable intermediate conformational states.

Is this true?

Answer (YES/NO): YES